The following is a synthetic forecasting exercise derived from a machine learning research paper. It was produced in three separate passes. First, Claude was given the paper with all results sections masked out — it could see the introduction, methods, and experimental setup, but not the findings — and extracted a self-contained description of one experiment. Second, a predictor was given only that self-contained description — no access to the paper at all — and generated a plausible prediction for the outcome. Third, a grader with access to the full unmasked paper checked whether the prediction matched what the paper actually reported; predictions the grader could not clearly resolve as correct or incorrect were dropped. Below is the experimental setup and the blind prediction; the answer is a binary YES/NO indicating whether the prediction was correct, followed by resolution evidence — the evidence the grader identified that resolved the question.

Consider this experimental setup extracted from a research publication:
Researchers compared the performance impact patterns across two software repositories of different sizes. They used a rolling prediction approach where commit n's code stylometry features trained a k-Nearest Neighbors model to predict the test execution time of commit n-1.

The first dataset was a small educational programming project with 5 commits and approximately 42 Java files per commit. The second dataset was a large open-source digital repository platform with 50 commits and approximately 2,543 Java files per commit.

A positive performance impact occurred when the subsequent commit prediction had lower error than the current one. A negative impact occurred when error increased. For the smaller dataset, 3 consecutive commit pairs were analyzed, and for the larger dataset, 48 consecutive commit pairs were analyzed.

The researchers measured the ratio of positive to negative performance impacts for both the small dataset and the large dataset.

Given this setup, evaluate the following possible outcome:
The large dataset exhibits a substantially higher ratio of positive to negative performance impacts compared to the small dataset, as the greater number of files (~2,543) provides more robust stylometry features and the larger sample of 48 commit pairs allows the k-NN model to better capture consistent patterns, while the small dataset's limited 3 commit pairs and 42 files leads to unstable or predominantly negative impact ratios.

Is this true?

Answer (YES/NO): NO